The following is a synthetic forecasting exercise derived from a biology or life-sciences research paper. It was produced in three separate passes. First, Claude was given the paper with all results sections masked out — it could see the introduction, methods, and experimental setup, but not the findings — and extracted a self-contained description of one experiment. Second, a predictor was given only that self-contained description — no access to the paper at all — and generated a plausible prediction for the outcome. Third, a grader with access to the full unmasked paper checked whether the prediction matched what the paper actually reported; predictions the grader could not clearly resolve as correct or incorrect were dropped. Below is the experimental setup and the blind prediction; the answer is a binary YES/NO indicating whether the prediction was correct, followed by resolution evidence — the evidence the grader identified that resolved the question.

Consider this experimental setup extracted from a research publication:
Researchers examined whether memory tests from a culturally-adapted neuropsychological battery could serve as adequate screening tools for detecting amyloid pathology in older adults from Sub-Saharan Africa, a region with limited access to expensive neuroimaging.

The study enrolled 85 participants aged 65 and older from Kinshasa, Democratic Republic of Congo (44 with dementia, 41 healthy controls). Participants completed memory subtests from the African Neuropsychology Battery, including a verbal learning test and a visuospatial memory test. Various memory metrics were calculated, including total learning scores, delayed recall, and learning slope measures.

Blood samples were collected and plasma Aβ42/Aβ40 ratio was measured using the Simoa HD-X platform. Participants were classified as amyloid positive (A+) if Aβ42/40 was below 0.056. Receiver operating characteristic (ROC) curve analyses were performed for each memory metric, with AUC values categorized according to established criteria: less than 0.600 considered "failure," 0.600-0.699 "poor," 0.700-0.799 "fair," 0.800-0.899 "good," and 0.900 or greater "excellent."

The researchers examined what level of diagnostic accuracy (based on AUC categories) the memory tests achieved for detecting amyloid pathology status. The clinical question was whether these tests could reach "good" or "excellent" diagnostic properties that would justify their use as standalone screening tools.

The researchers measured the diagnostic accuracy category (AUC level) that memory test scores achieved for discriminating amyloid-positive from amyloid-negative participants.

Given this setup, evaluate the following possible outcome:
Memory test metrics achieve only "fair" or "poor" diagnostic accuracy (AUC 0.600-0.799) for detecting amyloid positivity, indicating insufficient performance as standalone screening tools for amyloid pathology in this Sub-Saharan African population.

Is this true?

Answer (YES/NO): NO